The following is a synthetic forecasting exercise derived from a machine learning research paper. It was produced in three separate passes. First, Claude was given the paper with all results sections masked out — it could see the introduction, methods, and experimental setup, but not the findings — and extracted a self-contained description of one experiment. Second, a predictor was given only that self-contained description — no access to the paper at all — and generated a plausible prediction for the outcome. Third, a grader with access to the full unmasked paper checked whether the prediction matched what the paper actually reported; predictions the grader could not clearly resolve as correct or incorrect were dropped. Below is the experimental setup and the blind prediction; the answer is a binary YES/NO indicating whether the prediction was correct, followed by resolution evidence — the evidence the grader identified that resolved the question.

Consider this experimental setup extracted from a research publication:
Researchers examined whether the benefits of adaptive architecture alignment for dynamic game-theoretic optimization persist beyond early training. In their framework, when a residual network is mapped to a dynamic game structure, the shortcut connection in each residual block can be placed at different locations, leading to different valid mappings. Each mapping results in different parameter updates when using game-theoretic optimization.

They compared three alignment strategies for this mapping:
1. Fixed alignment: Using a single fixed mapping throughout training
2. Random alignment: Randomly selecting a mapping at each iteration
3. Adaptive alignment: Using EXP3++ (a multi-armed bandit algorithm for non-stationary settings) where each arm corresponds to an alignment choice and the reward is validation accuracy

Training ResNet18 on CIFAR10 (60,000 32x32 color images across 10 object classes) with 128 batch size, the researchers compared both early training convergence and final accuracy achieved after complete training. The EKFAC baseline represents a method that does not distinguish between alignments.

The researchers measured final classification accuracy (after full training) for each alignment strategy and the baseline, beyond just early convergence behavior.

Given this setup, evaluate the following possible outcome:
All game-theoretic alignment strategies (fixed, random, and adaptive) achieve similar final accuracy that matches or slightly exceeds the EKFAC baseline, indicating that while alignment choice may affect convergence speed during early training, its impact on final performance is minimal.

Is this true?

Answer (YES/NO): NO